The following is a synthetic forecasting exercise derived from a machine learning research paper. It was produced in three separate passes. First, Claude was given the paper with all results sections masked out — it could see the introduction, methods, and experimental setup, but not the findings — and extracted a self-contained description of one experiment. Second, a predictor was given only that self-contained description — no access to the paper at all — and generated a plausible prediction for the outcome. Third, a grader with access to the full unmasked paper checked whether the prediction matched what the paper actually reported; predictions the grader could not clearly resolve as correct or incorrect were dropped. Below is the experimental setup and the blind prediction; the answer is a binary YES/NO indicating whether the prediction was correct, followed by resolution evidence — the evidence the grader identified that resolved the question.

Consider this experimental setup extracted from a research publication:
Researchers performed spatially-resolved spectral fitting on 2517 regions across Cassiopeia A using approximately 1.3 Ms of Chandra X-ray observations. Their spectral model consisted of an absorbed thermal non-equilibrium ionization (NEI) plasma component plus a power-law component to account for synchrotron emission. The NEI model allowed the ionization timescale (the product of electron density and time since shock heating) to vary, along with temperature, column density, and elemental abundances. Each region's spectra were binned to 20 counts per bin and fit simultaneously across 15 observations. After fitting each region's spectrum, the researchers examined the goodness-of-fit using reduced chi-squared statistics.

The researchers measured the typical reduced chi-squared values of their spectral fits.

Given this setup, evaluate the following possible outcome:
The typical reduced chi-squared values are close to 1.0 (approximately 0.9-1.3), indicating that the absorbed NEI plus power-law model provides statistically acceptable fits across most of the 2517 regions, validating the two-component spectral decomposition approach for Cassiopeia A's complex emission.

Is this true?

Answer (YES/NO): NO